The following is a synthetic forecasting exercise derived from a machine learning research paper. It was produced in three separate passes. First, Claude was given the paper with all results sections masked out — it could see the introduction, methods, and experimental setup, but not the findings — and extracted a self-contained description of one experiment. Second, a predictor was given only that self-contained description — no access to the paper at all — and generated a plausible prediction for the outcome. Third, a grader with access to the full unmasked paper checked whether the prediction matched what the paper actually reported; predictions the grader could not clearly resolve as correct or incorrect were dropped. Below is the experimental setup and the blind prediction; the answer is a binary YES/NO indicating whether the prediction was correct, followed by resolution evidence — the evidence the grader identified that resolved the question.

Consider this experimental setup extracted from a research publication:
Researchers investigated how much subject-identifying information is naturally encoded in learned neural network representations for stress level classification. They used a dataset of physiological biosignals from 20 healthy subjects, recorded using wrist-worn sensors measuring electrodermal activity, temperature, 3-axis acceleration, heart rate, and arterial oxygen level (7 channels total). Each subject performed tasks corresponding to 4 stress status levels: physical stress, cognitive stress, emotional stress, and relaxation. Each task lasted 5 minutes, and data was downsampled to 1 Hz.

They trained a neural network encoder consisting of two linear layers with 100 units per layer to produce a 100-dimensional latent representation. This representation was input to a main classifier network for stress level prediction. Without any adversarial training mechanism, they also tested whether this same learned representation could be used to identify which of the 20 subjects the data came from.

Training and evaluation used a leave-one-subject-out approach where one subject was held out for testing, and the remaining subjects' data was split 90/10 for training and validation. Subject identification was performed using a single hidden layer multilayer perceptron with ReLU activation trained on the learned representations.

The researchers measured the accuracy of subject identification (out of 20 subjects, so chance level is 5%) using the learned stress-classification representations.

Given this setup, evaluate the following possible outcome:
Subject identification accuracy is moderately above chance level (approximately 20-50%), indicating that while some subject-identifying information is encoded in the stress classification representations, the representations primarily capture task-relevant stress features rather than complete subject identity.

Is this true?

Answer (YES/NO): NO